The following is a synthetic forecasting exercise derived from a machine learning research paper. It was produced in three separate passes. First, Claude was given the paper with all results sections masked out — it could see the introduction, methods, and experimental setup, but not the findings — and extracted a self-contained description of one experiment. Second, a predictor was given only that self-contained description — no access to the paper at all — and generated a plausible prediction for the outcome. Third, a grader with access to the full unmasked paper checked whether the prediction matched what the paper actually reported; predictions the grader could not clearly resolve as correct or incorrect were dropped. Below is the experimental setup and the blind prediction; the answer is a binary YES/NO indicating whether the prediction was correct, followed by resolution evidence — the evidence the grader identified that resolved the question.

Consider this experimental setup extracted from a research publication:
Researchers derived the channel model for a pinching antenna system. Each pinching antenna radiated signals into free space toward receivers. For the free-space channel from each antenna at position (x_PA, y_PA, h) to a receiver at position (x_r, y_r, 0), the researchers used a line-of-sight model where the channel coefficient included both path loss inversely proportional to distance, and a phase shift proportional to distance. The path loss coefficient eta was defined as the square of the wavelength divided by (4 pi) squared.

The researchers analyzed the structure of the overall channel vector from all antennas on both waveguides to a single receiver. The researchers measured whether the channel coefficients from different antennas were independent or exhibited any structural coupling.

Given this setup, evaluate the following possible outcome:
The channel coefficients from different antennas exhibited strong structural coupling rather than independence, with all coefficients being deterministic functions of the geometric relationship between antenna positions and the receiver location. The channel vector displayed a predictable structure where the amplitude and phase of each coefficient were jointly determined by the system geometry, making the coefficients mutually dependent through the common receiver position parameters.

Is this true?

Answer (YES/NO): YES